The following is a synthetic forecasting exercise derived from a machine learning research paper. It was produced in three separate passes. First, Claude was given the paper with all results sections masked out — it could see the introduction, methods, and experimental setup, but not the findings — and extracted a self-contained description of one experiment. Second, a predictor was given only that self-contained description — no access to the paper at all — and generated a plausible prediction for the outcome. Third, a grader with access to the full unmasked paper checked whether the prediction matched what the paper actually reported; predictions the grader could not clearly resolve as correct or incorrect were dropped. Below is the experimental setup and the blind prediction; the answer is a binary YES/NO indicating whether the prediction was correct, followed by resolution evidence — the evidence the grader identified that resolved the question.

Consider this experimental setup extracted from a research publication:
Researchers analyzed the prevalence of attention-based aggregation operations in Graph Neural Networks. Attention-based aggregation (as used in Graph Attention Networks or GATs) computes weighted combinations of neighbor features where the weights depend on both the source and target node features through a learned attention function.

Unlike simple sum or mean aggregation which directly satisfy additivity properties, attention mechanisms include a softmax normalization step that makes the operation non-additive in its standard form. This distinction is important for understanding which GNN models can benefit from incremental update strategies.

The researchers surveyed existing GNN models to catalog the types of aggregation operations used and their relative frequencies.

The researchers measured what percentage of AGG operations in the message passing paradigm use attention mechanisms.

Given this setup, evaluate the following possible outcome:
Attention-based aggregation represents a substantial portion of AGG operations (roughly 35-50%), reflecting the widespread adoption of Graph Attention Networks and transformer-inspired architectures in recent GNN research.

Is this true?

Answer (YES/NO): NO